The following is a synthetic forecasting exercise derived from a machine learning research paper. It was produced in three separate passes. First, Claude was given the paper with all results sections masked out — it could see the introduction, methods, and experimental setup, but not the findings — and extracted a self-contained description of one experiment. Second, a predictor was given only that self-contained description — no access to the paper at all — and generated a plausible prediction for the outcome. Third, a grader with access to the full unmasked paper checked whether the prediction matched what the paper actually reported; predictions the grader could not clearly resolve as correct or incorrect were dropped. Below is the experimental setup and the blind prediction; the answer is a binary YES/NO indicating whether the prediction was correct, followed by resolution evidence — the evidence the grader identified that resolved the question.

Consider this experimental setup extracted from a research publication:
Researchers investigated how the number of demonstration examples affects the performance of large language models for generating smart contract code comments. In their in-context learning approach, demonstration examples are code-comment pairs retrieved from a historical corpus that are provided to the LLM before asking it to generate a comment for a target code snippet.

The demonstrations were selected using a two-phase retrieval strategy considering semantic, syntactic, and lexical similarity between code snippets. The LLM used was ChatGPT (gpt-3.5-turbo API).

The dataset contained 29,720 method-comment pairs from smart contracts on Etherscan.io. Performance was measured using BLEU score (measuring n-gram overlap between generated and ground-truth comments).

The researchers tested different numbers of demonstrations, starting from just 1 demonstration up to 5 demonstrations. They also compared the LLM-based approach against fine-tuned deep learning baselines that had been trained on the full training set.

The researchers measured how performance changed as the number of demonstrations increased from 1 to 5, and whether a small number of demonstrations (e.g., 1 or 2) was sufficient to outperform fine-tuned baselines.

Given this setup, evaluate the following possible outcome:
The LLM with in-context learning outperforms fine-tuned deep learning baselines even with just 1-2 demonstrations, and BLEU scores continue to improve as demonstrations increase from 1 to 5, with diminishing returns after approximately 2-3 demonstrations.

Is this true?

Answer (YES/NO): NO